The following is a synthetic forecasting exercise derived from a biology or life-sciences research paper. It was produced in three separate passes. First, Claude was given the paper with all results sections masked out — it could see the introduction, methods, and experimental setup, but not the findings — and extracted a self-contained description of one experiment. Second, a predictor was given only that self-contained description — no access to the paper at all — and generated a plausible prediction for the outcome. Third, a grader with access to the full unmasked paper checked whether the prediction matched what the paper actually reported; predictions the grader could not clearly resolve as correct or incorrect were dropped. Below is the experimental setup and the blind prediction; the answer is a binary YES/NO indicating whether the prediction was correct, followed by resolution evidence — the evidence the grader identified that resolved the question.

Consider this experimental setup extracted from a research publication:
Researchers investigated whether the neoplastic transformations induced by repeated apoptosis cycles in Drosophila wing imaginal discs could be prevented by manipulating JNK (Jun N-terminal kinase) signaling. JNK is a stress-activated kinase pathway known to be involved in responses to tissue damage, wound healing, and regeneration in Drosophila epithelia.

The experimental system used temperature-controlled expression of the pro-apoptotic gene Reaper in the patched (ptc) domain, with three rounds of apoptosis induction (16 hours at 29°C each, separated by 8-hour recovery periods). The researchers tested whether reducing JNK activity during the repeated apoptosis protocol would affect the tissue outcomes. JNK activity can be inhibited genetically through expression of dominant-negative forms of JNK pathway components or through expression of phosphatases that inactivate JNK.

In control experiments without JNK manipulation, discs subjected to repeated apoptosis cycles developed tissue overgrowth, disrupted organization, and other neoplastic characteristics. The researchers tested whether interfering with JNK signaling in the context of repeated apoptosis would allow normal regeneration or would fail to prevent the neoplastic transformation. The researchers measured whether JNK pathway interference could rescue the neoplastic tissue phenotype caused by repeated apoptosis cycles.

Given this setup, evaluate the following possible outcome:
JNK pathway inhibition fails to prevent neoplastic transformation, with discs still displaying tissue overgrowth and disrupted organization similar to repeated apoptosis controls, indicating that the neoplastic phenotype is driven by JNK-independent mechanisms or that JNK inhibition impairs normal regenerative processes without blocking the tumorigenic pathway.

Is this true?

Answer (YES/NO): NO